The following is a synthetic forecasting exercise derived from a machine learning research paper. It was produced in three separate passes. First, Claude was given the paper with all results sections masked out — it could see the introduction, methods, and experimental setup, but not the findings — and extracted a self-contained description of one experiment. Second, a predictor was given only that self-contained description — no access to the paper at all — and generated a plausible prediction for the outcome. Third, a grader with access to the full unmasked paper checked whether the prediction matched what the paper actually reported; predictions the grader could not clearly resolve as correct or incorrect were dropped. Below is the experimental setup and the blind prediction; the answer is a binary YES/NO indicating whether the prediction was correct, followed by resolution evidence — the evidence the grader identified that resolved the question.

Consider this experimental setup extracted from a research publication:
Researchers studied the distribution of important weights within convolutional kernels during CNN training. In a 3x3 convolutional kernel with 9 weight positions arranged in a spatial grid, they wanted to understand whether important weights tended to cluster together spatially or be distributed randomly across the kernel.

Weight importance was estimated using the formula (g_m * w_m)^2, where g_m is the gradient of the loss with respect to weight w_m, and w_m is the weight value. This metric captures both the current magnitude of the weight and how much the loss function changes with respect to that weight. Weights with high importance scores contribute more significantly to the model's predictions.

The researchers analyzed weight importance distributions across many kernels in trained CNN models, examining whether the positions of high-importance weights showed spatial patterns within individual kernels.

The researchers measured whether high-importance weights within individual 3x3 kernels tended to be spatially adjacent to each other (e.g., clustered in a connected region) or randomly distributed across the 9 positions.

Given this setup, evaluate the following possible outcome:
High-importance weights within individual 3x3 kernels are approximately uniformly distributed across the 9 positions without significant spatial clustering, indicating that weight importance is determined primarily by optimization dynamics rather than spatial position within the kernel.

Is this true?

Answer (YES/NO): NO